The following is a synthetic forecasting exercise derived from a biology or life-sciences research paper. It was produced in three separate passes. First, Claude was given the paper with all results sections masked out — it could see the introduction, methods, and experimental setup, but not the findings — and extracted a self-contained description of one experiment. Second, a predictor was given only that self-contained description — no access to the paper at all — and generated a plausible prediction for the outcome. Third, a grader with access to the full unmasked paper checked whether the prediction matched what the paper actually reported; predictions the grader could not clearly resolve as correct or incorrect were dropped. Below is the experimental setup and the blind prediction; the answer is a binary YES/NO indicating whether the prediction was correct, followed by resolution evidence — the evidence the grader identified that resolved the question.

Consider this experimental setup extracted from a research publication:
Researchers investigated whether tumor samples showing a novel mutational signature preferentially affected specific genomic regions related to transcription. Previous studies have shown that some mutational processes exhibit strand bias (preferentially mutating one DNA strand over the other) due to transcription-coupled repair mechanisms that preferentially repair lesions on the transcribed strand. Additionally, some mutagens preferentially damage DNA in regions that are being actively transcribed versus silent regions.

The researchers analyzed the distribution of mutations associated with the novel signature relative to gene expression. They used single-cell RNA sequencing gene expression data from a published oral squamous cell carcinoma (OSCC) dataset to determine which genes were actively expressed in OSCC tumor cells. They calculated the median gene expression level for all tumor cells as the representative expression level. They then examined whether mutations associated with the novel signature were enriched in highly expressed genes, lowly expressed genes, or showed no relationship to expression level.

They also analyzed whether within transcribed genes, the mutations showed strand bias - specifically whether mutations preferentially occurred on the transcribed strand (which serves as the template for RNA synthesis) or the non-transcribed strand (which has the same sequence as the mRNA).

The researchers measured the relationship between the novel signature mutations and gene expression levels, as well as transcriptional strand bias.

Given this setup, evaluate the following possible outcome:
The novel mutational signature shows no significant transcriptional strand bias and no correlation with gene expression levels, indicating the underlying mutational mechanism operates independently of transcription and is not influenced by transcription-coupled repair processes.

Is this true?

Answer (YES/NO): NO